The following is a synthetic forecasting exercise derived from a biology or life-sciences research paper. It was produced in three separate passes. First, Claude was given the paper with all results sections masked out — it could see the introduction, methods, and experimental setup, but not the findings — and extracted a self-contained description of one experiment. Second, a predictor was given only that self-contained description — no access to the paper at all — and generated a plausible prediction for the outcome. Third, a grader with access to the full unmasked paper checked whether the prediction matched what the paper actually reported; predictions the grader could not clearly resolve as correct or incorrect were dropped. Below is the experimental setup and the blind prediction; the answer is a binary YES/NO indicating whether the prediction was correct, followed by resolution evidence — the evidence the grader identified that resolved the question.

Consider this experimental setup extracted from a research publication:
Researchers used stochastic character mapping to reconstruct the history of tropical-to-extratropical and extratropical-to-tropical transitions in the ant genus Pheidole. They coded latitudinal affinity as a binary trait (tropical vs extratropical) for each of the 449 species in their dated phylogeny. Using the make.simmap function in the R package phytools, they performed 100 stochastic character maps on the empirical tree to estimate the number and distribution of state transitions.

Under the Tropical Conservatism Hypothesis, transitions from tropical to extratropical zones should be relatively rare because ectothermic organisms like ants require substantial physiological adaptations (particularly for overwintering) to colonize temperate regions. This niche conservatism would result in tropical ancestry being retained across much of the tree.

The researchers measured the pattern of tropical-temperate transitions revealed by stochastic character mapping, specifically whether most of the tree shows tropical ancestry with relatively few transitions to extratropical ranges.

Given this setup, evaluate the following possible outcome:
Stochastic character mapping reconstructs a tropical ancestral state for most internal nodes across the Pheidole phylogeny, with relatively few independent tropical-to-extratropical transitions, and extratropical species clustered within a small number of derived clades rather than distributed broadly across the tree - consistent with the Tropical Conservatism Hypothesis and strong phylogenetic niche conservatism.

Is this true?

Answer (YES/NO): NO